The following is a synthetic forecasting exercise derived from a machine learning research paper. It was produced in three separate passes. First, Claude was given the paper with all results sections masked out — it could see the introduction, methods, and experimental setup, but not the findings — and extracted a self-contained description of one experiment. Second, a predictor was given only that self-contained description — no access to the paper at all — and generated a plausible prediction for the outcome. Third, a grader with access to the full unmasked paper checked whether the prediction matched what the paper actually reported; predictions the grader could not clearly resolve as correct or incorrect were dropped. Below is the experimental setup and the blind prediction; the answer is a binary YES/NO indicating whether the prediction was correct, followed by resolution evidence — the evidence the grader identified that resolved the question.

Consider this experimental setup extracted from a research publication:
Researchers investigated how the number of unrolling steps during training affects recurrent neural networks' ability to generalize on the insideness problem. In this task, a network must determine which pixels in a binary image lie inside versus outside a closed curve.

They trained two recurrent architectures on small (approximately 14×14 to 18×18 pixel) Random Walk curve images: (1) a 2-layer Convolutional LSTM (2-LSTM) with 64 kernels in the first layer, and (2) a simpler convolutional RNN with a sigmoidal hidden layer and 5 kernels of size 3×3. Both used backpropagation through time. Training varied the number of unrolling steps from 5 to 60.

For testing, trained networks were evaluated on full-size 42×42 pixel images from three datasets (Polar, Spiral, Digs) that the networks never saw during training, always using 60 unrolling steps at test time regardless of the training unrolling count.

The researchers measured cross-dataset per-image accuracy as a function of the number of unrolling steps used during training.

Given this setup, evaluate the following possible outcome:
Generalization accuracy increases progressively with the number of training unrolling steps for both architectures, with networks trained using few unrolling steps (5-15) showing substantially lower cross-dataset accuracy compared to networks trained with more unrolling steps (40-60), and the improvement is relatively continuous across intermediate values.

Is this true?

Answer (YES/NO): NO